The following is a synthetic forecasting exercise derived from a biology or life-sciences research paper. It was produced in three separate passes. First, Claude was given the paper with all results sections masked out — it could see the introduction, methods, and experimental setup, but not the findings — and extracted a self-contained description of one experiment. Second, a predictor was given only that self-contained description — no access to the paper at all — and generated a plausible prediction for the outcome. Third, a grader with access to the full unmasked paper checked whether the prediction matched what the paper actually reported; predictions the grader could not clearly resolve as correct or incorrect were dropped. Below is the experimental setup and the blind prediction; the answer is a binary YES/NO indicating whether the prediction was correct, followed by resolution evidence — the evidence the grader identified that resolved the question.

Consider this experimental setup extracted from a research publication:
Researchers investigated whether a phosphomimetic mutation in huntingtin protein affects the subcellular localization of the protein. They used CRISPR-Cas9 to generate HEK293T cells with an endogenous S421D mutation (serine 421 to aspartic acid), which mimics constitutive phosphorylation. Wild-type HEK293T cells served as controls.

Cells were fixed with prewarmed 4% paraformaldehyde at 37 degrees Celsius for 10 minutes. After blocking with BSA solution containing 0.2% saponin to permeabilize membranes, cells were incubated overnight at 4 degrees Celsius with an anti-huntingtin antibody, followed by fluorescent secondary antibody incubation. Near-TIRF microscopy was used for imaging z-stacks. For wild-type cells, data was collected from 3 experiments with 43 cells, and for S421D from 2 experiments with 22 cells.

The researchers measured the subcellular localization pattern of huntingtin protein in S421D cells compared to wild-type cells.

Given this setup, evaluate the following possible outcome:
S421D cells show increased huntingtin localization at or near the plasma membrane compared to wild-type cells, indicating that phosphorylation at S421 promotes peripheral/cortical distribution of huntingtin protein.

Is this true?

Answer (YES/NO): NO